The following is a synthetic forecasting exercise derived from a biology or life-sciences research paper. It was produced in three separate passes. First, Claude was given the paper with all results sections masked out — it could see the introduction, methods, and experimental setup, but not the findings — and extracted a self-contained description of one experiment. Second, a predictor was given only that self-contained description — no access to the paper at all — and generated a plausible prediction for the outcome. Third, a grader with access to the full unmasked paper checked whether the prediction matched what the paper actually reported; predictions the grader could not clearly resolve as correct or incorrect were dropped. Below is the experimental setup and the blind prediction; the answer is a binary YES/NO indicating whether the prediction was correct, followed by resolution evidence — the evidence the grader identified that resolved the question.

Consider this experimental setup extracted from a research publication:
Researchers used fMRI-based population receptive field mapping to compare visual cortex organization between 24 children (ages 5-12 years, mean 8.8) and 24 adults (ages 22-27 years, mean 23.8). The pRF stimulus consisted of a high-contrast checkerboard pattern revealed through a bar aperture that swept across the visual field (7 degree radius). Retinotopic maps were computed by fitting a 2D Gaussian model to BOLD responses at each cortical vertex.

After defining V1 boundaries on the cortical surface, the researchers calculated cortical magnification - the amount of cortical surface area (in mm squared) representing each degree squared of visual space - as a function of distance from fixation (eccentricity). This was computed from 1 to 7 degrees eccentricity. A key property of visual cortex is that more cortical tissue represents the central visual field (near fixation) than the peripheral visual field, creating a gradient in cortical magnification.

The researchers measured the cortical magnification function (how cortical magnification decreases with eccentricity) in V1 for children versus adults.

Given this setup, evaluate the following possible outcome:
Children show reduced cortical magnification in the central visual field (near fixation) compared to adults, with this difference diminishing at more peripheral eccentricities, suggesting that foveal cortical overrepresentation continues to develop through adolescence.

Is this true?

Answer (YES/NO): NO